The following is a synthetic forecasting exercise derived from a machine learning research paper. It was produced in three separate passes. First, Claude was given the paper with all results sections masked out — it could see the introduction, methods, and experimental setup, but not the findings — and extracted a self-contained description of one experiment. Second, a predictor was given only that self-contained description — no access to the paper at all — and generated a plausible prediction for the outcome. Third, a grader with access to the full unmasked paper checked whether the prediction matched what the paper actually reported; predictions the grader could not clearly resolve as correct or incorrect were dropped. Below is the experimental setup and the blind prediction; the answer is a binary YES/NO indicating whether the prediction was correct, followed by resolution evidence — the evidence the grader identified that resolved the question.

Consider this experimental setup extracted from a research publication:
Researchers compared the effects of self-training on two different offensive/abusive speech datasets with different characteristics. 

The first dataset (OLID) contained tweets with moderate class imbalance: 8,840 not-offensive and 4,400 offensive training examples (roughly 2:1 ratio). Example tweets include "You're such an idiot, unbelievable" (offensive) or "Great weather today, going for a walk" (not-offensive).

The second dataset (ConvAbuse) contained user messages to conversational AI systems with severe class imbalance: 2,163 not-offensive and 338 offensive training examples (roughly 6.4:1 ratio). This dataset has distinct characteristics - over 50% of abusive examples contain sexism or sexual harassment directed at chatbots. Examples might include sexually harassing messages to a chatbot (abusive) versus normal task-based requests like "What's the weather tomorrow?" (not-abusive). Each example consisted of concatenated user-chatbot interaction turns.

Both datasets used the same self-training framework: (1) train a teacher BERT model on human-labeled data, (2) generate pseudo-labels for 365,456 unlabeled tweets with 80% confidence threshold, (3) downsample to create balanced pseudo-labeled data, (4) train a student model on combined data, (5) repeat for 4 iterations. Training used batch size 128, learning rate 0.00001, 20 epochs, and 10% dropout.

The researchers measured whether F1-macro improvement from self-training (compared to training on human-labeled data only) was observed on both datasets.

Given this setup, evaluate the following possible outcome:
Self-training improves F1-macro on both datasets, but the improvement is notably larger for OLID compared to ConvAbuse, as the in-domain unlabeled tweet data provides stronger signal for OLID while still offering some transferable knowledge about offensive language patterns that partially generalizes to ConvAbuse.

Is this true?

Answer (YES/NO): NO